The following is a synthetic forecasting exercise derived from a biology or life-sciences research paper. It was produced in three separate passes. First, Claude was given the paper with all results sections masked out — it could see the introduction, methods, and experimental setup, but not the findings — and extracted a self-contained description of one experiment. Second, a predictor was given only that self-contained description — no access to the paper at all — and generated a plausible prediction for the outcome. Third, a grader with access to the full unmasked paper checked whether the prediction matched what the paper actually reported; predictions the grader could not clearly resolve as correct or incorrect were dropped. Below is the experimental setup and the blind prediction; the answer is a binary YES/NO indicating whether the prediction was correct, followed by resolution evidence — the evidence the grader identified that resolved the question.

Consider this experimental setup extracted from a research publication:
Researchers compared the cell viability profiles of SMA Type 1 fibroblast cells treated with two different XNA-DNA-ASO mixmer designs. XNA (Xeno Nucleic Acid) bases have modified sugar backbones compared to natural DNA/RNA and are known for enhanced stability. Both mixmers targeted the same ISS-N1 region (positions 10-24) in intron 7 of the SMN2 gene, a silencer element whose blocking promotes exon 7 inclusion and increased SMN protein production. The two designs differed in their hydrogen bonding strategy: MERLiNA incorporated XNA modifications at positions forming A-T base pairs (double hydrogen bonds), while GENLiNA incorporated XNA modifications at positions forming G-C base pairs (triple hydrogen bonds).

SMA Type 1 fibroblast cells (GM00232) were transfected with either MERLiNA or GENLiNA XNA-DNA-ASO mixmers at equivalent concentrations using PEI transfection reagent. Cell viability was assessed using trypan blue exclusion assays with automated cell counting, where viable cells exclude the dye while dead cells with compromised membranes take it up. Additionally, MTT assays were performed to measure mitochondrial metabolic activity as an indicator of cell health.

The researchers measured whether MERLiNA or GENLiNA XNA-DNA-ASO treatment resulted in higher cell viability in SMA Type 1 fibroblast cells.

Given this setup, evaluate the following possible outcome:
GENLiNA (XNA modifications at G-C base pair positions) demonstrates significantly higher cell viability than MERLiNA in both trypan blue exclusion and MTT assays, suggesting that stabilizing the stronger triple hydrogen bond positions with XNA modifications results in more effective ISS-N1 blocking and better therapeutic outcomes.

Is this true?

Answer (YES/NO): NO